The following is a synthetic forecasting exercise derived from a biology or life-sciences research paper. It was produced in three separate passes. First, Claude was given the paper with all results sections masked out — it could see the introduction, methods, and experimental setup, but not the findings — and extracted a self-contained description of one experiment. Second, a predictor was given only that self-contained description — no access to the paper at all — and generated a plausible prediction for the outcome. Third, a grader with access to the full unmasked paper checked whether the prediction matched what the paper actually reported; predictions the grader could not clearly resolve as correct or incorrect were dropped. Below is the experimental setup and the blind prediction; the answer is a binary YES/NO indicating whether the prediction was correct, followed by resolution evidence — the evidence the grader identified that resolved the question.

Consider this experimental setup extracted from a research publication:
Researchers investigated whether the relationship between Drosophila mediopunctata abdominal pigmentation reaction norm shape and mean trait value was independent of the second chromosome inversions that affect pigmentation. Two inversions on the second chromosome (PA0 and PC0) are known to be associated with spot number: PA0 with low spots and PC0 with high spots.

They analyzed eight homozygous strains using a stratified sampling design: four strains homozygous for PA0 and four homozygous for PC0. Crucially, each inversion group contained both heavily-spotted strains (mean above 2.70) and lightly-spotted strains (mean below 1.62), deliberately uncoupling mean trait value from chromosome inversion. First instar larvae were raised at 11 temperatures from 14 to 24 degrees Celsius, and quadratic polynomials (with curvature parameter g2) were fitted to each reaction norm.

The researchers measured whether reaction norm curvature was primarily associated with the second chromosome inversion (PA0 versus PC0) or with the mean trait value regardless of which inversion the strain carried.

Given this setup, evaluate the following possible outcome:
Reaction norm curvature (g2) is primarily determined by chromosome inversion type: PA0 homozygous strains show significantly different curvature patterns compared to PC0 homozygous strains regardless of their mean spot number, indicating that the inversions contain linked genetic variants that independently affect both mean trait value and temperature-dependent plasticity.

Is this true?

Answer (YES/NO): NO